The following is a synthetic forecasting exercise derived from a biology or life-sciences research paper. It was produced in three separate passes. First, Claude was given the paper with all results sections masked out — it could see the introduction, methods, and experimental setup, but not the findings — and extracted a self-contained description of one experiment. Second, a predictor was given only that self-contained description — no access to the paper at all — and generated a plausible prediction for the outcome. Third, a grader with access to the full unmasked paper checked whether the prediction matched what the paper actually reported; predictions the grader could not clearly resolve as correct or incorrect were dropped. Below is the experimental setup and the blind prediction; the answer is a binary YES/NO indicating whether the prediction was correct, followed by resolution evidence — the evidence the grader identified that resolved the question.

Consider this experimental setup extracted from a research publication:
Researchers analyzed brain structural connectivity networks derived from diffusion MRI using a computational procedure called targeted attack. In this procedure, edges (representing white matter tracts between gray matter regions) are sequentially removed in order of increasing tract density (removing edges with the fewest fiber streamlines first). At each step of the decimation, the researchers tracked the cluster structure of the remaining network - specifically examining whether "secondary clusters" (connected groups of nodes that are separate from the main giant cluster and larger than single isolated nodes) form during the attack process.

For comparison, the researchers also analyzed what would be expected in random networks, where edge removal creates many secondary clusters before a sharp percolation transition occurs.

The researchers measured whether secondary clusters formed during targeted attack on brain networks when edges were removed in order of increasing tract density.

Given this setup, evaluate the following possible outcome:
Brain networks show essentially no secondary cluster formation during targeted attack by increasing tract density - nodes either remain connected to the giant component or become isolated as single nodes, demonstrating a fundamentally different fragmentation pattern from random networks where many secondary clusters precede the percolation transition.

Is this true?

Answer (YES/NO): YES